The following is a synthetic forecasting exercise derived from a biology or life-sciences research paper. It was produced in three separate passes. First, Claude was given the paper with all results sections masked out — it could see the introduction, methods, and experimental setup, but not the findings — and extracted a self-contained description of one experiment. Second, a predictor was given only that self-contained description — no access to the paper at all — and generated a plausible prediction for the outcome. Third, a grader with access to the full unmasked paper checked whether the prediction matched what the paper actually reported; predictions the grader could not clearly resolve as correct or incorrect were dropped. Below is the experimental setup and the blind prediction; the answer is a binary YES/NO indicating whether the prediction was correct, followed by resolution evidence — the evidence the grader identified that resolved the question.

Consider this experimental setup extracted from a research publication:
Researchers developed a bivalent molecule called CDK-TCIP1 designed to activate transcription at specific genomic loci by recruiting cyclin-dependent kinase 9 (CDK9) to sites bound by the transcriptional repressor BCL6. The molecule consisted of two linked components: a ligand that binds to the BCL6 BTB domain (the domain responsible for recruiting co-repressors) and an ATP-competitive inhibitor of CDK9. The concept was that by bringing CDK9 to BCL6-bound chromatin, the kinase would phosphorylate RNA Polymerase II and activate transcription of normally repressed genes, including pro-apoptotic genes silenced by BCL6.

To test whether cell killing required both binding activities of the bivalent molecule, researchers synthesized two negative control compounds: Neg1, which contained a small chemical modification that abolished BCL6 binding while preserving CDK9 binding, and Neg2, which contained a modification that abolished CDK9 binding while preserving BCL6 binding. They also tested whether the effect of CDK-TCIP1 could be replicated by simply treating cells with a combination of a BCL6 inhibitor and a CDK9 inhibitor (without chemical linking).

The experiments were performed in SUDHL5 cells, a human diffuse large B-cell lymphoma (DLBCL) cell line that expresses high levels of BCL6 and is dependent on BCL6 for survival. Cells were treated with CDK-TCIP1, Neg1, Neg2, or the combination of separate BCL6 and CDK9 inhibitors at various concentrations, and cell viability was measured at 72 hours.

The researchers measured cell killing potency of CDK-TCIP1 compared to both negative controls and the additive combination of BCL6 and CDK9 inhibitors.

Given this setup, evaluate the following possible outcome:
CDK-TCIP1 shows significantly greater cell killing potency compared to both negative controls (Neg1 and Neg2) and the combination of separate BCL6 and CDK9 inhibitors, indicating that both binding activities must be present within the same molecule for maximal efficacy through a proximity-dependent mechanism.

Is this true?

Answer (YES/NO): YES